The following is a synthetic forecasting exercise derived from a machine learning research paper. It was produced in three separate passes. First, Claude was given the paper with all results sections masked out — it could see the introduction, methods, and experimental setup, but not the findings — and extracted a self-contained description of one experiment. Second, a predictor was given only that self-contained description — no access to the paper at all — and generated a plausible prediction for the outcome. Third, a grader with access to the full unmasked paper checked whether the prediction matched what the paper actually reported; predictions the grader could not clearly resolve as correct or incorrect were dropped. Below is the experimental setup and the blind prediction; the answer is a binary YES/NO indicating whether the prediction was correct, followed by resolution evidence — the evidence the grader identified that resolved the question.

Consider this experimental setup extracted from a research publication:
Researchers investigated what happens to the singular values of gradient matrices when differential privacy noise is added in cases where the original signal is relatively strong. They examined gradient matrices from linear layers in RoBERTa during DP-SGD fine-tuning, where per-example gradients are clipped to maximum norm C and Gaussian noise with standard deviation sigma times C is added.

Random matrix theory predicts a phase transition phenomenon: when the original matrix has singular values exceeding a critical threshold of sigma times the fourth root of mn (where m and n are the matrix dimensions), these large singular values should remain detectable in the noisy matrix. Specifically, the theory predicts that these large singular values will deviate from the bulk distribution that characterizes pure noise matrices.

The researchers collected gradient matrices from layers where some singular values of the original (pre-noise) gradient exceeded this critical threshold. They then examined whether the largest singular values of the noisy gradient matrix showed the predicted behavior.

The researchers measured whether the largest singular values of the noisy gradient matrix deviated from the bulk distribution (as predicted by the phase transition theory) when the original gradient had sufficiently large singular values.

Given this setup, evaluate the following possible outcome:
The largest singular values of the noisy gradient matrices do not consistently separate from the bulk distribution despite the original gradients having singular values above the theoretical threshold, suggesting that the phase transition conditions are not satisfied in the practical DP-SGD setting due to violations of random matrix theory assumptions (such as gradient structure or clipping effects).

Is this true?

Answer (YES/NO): NO